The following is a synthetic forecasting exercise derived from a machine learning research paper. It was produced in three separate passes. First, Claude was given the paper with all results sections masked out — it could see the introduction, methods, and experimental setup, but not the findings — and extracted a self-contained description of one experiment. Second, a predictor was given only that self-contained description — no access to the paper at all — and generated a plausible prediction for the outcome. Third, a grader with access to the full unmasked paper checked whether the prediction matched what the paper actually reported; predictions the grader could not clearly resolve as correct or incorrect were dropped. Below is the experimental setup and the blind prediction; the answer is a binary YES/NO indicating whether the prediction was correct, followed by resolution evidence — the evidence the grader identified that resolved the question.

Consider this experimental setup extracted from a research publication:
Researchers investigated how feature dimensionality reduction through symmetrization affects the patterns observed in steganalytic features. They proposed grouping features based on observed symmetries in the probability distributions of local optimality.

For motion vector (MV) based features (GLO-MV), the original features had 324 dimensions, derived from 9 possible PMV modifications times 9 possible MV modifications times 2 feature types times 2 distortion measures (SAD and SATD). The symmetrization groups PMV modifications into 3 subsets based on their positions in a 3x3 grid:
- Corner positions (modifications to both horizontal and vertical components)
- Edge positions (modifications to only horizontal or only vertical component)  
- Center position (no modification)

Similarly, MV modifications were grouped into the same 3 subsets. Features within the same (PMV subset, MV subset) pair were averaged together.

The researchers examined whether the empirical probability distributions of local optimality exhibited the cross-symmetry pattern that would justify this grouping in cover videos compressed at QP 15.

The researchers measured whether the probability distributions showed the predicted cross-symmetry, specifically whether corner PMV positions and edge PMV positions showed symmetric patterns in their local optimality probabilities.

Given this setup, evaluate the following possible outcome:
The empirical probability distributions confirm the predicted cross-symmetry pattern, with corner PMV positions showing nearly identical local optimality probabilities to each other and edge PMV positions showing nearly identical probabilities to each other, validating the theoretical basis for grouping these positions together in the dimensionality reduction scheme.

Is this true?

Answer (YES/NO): YES